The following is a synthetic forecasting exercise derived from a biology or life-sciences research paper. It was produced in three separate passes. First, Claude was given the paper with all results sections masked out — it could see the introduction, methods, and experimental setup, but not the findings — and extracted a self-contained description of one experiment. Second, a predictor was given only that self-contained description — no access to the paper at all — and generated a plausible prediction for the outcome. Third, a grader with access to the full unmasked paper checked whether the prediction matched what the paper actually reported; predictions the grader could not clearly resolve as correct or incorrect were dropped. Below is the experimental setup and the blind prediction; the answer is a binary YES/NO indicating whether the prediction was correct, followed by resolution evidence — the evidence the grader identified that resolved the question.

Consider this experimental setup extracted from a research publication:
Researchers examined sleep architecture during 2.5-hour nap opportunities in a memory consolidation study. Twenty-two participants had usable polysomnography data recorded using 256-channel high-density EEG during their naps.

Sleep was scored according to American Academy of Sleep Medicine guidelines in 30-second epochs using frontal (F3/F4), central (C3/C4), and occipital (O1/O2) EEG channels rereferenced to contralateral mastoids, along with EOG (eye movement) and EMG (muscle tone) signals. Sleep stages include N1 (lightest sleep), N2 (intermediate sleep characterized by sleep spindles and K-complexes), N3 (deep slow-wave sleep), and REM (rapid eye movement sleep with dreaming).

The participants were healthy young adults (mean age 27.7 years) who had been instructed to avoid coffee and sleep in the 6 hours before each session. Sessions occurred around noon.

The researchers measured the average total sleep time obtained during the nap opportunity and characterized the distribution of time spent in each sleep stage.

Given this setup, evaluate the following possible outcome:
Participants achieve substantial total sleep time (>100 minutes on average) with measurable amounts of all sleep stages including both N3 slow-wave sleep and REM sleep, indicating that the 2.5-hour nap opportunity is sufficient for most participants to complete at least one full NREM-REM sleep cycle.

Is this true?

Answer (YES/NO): YES